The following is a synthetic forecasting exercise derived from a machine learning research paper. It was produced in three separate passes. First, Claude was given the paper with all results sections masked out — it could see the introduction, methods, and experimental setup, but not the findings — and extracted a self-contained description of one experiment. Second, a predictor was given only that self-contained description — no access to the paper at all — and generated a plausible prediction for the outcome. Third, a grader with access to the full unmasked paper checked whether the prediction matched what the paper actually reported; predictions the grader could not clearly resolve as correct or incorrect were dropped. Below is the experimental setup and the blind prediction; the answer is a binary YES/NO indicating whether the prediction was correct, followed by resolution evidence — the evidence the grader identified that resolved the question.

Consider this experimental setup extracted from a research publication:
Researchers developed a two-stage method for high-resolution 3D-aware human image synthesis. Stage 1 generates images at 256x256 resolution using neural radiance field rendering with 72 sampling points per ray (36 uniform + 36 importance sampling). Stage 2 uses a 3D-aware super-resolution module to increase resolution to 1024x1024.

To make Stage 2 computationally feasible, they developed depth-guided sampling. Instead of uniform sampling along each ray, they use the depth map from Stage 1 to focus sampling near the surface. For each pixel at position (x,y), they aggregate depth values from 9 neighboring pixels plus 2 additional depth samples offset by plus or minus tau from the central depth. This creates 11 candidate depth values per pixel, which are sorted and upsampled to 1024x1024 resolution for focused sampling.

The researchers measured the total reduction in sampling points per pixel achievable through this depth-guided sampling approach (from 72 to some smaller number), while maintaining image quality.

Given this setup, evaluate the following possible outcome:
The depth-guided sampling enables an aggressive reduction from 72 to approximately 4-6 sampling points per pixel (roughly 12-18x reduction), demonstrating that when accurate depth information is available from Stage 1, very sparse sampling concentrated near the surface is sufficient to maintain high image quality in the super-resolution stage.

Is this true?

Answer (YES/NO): NO